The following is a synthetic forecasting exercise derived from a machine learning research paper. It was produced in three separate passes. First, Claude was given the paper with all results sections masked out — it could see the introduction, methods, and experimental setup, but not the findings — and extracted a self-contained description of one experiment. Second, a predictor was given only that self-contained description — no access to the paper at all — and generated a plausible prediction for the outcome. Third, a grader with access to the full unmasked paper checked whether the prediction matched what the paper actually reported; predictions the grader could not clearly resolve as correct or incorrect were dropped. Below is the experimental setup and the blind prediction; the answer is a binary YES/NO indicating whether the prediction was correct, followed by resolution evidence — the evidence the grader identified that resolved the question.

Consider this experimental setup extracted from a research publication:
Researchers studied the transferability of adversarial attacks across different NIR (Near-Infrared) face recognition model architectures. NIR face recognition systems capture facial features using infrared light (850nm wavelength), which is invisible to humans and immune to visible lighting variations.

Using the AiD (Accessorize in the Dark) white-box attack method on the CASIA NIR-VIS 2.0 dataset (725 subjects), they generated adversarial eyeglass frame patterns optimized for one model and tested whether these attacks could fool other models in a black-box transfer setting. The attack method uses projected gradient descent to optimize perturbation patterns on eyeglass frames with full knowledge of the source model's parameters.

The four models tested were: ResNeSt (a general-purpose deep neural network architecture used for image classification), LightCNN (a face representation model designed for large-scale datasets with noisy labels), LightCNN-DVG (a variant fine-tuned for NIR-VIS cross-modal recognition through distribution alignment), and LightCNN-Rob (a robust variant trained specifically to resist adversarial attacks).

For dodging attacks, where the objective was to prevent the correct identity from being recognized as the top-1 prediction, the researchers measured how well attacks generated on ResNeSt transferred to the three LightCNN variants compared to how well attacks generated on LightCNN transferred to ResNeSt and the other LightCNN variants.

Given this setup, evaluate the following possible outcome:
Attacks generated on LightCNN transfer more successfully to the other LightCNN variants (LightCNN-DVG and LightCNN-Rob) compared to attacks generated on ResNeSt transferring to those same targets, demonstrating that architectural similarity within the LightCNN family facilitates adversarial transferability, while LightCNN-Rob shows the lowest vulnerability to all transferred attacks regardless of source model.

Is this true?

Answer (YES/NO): YES